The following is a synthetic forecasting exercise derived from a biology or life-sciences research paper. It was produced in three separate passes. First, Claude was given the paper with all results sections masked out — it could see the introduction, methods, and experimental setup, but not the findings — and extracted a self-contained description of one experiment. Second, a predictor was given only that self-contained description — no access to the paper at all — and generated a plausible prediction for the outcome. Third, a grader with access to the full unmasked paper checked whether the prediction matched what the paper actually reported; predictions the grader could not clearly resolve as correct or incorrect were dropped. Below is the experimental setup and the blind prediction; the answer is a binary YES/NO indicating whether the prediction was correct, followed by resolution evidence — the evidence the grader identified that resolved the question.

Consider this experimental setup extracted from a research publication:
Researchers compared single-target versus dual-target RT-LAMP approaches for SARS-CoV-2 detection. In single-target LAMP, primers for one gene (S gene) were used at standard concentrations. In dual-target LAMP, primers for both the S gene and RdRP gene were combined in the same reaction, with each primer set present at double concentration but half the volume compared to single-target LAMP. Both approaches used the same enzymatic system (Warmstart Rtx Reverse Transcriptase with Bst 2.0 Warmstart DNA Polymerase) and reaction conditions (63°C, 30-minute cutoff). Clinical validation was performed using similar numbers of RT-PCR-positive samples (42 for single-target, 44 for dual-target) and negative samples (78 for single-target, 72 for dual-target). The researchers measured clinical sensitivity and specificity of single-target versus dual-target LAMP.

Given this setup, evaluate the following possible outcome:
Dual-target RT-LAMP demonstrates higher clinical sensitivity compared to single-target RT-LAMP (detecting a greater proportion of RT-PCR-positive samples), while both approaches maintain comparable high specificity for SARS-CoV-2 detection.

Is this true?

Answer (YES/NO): NO